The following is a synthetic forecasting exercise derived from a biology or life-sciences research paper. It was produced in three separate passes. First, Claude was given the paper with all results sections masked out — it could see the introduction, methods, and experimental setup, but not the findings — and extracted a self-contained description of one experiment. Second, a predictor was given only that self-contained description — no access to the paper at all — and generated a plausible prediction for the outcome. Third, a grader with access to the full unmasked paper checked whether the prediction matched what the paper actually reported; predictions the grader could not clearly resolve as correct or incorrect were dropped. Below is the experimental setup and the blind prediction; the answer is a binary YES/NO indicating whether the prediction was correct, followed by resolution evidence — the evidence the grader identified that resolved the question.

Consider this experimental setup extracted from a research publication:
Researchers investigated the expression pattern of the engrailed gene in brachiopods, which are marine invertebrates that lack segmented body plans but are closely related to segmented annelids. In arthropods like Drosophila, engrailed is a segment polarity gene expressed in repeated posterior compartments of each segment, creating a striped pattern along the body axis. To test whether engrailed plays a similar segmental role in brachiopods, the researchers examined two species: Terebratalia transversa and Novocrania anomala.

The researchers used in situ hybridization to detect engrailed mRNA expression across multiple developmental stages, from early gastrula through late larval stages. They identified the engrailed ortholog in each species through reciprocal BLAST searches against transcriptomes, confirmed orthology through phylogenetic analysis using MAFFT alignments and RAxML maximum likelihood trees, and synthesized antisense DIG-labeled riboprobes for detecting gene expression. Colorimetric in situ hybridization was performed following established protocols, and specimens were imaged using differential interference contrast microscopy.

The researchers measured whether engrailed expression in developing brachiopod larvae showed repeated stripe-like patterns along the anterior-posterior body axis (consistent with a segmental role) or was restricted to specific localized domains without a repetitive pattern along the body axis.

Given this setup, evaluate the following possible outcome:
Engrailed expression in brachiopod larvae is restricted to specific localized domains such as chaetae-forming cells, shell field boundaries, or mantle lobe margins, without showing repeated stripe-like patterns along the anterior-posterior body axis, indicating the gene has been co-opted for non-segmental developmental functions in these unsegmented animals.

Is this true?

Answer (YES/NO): NO